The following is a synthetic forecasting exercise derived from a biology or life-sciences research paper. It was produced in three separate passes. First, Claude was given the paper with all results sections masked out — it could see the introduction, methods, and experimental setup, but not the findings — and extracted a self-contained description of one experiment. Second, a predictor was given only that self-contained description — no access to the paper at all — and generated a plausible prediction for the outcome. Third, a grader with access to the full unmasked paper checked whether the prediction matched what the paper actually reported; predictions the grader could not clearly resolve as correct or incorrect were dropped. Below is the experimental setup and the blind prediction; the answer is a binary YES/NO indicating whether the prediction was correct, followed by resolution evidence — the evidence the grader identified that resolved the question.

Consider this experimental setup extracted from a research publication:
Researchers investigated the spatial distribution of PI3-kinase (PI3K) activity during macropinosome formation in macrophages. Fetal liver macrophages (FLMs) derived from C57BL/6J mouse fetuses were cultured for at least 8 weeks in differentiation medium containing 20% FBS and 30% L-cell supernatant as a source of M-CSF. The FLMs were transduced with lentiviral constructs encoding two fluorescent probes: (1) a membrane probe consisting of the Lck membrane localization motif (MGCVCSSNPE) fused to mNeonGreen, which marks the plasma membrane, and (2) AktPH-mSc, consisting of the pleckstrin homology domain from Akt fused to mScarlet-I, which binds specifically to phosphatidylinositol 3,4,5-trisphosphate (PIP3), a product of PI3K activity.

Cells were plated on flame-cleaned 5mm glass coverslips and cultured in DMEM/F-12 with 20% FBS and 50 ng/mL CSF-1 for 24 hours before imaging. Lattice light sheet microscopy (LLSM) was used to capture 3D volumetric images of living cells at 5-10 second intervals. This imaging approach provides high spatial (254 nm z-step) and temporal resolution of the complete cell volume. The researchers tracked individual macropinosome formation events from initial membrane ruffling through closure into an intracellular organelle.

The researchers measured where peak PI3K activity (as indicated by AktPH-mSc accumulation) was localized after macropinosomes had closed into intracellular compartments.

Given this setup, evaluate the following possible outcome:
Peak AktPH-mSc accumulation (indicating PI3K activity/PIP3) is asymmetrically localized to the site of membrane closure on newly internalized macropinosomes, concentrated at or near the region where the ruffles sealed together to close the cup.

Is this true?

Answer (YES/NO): NO